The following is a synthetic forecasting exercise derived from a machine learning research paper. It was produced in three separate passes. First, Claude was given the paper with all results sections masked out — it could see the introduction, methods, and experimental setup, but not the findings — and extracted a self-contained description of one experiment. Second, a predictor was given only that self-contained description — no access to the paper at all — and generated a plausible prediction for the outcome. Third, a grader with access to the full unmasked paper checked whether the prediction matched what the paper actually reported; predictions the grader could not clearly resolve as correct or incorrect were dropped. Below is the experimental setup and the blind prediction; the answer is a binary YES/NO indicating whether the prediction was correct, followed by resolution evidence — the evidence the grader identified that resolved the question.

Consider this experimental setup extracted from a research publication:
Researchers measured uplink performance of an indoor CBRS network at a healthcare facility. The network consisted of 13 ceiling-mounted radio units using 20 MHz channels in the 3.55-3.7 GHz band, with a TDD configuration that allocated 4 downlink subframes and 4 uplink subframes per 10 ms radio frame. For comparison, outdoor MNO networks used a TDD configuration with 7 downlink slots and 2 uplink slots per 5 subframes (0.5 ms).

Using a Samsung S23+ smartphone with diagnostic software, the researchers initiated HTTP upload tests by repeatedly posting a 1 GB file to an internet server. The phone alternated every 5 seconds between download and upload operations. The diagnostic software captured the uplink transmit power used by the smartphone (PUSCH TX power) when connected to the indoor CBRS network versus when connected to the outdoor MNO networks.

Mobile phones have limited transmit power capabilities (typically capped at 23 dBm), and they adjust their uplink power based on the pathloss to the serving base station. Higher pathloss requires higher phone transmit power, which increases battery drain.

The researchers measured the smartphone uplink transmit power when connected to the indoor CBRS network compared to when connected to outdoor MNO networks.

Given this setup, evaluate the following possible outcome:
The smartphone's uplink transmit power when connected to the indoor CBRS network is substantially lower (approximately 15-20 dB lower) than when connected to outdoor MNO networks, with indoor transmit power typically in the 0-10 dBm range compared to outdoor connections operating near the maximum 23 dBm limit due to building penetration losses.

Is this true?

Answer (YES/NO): NO